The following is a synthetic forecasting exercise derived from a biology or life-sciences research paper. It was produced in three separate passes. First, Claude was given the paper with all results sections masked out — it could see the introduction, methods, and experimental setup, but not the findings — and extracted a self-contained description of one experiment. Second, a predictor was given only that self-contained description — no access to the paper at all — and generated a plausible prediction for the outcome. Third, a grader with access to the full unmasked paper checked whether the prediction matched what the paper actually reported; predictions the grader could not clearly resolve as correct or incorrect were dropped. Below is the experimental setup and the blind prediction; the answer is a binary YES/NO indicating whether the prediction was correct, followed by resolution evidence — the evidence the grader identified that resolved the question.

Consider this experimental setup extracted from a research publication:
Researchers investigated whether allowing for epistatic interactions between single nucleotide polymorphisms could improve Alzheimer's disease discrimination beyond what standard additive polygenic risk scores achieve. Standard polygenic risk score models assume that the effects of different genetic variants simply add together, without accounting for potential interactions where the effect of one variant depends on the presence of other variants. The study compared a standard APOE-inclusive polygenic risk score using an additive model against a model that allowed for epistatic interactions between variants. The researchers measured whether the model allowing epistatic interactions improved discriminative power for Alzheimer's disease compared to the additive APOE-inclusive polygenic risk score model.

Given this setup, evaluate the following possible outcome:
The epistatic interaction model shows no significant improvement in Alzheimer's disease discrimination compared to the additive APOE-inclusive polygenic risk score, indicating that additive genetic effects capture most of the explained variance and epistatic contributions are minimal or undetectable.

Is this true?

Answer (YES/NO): NO